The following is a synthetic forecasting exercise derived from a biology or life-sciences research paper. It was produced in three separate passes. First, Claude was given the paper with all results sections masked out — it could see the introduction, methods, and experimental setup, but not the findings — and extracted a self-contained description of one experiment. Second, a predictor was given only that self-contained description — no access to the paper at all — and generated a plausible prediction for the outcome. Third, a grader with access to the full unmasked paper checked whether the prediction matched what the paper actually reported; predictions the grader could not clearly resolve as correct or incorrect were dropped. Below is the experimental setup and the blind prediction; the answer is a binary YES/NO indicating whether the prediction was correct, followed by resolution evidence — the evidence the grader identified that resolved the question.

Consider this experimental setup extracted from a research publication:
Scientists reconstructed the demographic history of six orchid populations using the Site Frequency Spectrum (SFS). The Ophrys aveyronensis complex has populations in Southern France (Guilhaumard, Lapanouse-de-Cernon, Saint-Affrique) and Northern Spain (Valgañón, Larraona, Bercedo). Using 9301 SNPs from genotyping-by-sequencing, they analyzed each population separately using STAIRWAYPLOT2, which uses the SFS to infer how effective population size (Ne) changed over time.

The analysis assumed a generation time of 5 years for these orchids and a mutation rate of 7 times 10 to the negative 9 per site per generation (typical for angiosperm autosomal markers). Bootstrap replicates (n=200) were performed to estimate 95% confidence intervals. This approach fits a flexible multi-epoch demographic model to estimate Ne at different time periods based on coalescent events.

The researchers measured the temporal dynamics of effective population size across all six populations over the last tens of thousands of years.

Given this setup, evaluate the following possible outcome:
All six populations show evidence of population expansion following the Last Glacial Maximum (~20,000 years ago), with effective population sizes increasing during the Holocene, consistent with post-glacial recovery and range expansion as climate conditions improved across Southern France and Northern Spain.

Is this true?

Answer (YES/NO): NO